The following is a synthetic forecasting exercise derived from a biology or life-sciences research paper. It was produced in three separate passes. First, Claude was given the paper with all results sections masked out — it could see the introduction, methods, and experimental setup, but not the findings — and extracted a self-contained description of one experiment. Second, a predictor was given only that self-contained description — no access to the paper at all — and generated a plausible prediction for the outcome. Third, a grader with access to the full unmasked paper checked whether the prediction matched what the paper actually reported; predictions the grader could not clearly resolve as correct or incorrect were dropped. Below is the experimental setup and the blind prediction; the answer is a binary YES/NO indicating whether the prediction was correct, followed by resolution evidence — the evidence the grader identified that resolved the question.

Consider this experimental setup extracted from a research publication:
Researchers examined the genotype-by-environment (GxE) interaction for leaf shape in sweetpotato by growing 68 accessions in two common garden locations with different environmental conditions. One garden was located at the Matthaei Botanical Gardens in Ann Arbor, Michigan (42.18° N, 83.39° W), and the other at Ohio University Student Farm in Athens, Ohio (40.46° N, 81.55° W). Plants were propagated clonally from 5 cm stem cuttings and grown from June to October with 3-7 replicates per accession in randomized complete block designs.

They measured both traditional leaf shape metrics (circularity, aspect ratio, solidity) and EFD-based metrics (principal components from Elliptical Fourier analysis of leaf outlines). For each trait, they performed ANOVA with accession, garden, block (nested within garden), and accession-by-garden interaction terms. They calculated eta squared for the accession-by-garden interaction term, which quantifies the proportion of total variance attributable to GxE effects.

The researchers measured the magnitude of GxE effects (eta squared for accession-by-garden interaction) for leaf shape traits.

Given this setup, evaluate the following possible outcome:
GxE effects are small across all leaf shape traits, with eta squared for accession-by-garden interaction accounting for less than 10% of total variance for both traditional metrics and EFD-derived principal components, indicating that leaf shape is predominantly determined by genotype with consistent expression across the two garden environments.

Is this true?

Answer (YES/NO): NO